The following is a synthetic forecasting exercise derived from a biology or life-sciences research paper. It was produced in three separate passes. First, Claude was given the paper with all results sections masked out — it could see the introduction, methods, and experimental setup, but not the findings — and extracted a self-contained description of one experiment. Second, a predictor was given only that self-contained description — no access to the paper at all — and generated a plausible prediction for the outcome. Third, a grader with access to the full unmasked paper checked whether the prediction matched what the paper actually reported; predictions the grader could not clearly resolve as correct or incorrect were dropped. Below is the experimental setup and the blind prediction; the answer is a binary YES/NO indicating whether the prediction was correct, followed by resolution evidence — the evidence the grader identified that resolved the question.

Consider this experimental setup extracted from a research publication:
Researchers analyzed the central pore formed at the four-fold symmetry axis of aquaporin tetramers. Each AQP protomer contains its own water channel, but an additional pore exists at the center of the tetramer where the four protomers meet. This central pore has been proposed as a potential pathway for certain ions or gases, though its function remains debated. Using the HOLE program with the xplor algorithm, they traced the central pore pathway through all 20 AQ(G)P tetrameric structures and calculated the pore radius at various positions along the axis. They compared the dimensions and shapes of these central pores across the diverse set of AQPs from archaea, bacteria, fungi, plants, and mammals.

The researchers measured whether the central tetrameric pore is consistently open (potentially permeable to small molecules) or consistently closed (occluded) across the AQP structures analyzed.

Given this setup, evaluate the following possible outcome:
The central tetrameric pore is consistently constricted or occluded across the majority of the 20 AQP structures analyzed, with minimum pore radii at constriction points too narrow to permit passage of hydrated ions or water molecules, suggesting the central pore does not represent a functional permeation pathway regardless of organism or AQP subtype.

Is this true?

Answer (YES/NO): YES